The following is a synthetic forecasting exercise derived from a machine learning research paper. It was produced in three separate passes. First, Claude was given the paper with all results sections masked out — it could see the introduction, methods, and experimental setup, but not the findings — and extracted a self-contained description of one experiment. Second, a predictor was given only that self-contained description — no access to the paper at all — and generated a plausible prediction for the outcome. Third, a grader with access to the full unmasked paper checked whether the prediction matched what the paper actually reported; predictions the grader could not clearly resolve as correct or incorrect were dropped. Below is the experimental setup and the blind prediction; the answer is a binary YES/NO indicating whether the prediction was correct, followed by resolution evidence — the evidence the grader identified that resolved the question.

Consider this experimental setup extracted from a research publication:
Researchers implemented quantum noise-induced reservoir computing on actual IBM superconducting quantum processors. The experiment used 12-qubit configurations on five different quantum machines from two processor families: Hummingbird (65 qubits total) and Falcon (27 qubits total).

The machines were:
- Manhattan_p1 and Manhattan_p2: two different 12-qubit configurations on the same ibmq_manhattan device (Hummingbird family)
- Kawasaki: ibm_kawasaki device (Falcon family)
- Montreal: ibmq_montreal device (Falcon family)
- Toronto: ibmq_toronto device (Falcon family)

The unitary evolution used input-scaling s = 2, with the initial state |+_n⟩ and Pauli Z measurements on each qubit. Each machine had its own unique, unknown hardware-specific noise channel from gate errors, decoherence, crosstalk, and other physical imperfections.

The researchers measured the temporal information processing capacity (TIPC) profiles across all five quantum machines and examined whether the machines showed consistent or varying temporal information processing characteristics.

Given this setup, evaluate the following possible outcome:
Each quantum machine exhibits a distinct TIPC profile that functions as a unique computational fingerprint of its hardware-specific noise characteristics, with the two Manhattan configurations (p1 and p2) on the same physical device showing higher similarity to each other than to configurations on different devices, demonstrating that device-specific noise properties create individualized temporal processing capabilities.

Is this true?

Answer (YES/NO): NO